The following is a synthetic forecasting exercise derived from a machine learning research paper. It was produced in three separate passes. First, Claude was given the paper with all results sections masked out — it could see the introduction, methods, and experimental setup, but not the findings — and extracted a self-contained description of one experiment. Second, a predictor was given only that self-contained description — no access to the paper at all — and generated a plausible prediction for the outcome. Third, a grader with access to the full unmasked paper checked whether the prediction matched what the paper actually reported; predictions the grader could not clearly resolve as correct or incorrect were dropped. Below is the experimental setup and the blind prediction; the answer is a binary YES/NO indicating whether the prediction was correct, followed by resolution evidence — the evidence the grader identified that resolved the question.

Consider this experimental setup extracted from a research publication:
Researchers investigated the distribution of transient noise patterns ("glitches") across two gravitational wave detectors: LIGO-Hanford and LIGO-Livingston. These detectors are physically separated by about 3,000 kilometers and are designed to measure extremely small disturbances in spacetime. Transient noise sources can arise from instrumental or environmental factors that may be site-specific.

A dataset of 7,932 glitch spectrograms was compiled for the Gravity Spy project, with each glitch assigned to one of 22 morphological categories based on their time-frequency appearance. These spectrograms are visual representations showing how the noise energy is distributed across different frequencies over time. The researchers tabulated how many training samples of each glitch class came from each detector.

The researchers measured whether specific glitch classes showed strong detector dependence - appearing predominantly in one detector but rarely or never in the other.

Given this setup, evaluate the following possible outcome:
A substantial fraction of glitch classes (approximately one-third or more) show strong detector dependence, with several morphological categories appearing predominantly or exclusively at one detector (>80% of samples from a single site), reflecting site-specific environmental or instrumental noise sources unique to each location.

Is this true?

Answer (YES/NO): YES